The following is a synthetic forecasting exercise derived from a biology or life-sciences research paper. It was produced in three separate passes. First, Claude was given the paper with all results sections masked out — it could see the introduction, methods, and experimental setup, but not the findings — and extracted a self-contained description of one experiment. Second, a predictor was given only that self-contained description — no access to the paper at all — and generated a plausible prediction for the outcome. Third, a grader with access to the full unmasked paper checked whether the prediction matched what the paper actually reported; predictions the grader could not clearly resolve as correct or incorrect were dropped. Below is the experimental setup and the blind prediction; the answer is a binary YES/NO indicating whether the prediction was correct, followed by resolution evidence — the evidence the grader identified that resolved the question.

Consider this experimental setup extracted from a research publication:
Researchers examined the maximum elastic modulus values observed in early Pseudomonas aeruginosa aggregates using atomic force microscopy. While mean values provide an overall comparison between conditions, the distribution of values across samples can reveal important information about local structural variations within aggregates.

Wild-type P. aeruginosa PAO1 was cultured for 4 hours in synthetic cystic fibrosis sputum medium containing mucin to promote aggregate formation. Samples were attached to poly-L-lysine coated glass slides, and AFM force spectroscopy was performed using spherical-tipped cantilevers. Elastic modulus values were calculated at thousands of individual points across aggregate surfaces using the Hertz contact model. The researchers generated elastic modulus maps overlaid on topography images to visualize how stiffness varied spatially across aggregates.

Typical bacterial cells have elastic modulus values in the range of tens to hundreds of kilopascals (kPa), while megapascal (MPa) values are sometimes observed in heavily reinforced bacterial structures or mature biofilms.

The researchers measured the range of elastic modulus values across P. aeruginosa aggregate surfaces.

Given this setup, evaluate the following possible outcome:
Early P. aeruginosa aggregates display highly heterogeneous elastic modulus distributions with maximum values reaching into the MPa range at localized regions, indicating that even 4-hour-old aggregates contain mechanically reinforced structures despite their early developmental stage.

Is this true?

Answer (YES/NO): YES